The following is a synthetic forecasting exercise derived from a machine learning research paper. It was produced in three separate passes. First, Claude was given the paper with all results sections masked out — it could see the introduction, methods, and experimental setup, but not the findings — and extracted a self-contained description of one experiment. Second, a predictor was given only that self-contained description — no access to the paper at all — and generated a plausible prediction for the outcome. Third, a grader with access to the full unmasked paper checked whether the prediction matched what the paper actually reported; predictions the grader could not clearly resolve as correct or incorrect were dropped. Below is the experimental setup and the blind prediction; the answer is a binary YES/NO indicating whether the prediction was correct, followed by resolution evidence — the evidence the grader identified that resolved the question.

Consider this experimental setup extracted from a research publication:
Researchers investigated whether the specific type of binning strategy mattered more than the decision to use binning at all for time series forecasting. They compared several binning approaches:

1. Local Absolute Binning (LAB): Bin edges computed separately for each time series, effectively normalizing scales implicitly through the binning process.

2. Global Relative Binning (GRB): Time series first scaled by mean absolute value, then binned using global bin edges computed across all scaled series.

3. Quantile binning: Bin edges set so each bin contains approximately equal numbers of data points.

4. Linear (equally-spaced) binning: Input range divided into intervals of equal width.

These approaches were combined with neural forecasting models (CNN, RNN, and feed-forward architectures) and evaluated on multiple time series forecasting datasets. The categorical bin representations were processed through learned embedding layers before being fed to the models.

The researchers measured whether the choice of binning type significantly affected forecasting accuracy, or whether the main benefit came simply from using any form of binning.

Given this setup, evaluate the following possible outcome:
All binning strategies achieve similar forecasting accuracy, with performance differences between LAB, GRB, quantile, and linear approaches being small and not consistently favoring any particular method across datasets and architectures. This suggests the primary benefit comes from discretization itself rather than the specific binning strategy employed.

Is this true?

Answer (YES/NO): YES